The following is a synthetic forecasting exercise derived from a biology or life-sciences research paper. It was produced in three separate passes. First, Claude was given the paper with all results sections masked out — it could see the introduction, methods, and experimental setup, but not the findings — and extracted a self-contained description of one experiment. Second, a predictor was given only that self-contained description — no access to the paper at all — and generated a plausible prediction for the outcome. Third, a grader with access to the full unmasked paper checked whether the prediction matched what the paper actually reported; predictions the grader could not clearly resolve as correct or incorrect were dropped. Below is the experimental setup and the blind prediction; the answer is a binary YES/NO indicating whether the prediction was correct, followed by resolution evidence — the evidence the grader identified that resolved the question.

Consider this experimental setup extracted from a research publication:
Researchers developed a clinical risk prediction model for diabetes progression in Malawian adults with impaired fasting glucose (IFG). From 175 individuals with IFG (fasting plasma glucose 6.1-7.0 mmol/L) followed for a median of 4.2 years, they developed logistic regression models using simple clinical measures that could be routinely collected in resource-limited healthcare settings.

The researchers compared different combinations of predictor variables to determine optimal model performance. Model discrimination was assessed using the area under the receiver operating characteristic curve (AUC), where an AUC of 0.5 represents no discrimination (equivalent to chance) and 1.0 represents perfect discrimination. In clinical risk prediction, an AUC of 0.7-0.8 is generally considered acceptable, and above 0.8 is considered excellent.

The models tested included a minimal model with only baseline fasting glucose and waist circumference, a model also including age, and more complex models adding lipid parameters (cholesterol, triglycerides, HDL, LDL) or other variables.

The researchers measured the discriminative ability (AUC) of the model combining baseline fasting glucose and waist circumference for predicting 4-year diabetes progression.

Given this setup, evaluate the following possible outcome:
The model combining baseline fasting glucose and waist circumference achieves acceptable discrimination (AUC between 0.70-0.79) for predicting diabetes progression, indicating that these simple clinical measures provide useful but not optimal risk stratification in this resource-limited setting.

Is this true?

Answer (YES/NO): YES